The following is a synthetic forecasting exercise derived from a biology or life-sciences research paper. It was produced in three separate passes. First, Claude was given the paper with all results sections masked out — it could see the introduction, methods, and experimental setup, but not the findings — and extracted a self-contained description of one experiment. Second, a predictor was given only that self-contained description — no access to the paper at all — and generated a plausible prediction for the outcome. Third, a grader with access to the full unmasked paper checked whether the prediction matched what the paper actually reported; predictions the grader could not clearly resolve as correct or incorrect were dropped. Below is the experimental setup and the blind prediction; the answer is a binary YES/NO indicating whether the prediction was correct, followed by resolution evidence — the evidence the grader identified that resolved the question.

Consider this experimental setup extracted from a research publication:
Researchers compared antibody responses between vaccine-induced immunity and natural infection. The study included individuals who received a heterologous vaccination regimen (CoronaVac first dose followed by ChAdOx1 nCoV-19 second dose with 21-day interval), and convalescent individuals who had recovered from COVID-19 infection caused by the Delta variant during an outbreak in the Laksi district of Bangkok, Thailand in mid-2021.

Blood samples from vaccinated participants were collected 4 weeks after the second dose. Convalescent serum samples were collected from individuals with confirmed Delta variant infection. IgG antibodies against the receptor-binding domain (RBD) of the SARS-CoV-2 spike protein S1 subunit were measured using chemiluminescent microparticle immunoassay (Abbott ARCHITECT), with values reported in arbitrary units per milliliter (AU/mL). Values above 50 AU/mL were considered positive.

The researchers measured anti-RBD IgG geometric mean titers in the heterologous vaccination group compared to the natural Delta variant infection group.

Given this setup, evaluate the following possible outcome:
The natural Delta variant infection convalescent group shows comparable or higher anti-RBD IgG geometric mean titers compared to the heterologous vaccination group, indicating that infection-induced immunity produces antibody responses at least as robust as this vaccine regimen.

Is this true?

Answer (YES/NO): NO